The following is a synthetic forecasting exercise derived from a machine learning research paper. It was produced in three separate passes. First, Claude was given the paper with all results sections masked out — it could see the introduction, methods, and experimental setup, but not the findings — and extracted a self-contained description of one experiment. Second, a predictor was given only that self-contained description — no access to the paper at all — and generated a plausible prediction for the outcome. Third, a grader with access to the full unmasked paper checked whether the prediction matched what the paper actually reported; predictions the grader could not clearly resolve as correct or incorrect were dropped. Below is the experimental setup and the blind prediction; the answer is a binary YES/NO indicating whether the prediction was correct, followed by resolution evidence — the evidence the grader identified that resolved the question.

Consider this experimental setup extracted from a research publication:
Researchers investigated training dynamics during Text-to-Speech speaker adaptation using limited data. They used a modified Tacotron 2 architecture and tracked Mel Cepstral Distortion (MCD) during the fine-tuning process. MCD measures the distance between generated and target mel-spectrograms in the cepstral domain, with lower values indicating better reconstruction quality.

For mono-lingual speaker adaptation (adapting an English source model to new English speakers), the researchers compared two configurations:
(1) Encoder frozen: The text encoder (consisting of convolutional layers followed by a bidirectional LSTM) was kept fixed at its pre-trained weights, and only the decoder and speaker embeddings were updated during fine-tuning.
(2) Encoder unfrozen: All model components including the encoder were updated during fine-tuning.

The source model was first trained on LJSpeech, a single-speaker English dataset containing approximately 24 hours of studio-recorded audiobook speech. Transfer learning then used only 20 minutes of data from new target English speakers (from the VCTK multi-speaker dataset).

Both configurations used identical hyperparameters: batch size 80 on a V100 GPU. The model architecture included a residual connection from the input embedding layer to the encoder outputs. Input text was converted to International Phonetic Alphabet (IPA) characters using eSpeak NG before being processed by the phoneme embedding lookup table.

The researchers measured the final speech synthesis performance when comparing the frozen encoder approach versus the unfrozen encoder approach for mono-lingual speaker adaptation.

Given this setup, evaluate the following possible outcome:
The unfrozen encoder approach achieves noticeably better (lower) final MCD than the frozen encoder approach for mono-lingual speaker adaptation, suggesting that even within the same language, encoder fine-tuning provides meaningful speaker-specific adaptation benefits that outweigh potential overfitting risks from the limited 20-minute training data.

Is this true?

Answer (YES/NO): NO